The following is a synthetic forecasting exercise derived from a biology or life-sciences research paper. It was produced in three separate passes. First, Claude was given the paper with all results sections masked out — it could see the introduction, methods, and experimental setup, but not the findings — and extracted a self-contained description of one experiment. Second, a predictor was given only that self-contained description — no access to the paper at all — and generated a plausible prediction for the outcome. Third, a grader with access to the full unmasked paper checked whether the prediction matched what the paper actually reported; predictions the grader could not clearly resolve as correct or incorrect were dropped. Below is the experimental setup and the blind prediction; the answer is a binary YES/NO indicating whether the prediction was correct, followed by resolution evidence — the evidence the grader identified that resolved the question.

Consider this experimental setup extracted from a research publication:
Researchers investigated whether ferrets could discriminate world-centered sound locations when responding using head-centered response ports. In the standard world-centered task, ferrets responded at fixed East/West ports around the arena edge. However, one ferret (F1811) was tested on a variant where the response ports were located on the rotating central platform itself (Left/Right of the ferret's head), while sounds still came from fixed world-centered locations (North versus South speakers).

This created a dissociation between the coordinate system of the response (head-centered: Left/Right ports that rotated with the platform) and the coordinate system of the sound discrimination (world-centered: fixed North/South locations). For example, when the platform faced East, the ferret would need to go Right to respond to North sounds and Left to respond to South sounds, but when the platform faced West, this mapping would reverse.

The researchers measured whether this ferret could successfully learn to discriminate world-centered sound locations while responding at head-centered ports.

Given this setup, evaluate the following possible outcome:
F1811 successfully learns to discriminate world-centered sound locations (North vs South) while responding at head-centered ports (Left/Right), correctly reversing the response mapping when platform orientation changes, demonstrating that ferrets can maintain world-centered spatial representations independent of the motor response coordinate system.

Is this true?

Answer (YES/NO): NO